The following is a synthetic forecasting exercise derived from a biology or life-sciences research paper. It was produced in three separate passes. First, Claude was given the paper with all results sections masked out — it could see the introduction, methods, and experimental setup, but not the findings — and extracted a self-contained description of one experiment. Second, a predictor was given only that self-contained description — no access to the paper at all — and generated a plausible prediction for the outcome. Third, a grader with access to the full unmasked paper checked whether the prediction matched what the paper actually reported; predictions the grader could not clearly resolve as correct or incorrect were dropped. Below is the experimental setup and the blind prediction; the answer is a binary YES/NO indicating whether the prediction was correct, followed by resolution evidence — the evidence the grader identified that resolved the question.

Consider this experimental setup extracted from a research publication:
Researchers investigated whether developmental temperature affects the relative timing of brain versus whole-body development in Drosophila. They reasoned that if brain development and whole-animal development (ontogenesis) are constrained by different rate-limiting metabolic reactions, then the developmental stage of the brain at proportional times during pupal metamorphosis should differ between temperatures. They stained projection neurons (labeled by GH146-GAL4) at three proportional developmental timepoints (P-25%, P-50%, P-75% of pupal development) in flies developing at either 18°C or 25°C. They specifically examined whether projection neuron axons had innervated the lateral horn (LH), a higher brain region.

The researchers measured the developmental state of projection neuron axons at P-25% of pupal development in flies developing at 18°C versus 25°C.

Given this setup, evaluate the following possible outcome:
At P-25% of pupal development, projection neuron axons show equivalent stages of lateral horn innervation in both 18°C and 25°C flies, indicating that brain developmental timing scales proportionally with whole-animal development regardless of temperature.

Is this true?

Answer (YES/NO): NO